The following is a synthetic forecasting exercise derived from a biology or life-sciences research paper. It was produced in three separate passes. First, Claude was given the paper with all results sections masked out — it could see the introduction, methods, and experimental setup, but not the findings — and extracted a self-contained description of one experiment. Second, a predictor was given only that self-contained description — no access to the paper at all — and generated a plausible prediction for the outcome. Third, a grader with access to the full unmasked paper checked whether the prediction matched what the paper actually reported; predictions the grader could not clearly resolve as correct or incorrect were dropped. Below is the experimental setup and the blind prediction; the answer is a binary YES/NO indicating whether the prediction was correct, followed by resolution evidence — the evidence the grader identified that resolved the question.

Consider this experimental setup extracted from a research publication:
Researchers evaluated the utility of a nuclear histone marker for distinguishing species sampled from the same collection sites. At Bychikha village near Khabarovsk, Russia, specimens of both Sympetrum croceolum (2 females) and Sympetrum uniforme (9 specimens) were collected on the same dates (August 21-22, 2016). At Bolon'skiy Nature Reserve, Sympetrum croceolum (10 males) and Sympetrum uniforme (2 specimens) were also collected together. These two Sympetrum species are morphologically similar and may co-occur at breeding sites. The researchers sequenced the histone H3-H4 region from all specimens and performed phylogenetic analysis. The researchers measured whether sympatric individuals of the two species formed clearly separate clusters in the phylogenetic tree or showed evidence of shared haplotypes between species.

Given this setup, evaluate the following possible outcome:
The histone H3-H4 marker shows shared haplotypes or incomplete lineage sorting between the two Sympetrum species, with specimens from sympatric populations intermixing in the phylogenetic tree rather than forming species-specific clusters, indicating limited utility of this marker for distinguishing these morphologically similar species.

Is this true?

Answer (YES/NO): NO